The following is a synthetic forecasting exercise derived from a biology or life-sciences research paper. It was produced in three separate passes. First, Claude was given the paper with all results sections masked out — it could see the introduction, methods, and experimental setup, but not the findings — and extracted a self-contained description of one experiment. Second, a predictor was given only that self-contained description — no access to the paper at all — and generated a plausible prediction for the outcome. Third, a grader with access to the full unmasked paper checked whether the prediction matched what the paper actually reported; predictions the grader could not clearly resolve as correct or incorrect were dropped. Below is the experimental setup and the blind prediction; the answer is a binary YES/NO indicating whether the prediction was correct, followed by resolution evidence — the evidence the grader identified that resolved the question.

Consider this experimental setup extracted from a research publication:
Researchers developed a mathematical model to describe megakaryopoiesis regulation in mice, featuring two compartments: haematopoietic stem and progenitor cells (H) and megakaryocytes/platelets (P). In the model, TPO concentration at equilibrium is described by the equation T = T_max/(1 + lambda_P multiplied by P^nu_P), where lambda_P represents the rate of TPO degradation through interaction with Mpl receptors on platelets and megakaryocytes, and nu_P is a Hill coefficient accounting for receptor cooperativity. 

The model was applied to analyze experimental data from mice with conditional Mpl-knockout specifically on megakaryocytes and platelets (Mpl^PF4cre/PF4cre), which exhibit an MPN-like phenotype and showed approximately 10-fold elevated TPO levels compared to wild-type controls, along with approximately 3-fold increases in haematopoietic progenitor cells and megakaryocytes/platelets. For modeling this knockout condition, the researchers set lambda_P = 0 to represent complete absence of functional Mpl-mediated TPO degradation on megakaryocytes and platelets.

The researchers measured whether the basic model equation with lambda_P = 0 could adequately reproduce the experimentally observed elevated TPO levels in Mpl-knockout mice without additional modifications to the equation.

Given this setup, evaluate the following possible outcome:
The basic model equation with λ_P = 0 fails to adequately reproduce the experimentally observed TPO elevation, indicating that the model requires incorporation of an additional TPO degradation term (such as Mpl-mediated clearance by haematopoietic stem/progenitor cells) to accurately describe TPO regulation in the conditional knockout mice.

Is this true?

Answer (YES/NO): NO